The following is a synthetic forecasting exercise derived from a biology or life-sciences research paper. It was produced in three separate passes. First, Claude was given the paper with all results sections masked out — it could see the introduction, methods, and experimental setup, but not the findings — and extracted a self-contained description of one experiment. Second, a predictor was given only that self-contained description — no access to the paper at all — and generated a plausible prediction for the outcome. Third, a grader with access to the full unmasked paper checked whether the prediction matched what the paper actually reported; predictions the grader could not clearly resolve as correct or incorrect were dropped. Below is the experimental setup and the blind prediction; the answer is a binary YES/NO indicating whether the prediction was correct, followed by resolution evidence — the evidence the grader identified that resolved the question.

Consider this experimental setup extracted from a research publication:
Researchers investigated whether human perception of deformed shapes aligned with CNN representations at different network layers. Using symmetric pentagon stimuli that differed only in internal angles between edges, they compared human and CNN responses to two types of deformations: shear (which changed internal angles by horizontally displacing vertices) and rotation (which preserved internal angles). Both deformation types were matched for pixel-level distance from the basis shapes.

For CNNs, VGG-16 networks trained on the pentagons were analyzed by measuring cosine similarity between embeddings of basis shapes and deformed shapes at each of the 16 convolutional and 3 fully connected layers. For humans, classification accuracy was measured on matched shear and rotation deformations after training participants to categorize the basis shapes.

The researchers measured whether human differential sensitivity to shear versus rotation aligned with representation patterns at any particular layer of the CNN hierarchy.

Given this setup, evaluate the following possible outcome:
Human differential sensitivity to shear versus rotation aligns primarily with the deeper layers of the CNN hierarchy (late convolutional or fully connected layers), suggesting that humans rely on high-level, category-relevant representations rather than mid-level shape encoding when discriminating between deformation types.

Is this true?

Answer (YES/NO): NO